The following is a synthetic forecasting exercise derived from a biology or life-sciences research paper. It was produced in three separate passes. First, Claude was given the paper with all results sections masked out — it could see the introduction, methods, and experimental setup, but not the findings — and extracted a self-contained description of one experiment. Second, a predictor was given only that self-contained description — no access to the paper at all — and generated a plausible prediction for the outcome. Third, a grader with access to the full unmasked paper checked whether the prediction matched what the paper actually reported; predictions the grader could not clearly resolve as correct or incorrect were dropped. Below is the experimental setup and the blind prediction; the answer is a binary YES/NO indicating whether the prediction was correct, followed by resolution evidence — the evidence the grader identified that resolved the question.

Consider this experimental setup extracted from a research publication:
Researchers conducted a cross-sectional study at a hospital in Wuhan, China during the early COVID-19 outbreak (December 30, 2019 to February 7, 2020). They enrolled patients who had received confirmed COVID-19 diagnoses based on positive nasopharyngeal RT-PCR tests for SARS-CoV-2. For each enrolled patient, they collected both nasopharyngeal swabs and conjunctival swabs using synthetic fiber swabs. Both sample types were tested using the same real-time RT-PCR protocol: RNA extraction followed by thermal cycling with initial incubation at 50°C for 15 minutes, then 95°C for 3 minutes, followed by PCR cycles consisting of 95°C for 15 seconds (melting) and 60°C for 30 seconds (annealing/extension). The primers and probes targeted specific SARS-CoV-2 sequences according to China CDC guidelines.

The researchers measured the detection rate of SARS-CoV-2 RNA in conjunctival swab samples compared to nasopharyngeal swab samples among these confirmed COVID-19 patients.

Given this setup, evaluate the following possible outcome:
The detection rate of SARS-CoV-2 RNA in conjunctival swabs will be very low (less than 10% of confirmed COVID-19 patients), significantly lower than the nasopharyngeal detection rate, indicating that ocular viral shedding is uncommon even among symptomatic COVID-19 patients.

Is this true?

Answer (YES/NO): YES